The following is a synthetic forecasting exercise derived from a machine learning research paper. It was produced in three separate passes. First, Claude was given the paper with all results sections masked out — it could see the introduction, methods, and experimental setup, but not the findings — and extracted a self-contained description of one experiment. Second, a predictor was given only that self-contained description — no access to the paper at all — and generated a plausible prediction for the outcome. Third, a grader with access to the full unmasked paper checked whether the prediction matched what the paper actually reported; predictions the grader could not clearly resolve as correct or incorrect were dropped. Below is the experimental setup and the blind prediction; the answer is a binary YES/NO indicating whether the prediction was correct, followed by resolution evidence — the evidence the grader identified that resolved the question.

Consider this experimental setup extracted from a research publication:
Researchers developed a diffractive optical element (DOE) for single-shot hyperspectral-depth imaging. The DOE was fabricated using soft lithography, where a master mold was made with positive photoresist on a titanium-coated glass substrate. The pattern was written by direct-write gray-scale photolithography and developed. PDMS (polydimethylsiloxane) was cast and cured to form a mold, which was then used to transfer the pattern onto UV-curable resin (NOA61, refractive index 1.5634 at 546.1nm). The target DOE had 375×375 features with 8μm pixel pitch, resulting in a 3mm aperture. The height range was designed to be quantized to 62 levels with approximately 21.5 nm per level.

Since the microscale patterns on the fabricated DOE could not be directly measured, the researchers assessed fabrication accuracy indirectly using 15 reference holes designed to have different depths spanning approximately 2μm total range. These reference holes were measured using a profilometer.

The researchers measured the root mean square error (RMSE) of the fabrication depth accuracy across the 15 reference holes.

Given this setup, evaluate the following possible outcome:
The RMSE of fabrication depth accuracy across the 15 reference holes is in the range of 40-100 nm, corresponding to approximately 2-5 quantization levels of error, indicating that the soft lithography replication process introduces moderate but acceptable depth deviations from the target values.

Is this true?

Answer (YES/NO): NO